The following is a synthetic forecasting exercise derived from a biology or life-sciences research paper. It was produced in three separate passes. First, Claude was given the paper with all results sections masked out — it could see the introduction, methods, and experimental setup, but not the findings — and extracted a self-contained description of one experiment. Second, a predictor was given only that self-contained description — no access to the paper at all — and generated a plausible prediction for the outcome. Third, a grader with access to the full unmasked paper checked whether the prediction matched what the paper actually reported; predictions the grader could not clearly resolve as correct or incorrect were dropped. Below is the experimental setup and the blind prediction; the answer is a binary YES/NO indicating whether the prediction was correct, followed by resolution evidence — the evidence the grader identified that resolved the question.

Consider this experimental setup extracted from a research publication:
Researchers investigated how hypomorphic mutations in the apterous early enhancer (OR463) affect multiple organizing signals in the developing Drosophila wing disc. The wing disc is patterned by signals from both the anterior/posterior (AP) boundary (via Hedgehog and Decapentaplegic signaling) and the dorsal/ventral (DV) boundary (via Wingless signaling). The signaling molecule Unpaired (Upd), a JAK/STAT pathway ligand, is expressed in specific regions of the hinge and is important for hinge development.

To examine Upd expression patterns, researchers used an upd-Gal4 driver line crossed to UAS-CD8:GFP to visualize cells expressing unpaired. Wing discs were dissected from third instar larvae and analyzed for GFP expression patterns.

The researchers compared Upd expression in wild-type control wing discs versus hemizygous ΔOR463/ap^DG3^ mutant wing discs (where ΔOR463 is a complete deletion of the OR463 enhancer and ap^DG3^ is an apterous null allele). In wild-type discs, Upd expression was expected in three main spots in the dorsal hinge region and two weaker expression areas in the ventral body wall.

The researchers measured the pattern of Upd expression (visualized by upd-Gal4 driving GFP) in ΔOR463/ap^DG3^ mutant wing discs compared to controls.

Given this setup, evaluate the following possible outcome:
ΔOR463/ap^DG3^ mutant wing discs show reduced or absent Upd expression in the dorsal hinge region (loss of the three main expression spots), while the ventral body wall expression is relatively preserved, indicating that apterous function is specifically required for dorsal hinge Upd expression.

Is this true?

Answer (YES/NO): NO